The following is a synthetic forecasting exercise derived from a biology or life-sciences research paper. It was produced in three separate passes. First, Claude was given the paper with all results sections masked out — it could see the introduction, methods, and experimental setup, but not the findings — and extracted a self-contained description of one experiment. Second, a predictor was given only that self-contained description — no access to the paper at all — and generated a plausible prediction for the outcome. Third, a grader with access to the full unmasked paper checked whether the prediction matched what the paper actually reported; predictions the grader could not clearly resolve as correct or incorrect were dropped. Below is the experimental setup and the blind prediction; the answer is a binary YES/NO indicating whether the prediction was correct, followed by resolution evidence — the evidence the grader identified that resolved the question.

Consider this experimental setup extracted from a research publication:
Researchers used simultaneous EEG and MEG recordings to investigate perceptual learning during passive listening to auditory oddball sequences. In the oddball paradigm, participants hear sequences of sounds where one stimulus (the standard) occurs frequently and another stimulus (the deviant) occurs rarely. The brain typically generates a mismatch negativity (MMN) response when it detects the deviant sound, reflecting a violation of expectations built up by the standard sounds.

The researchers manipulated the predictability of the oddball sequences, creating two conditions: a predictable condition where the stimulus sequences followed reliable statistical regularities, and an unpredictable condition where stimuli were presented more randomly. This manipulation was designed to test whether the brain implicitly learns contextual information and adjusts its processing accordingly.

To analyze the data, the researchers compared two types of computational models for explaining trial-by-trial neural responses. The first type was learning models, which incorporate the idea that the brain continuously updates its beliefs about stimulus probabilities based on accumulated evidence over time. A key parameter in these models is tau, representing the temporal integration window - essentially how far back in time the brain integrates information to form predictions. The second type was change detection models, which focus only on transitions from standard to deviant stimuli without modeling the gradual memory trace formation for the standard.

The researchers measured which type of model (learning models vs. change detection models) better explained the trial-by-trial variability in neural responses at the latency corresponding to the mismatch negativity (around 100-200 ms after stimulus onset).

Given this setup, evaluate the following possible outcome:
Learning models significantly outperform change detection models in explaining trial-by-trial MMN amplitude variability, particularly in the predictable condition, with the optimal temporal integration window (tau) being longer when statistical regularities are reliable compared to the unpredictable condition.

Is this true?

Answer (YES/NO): NO